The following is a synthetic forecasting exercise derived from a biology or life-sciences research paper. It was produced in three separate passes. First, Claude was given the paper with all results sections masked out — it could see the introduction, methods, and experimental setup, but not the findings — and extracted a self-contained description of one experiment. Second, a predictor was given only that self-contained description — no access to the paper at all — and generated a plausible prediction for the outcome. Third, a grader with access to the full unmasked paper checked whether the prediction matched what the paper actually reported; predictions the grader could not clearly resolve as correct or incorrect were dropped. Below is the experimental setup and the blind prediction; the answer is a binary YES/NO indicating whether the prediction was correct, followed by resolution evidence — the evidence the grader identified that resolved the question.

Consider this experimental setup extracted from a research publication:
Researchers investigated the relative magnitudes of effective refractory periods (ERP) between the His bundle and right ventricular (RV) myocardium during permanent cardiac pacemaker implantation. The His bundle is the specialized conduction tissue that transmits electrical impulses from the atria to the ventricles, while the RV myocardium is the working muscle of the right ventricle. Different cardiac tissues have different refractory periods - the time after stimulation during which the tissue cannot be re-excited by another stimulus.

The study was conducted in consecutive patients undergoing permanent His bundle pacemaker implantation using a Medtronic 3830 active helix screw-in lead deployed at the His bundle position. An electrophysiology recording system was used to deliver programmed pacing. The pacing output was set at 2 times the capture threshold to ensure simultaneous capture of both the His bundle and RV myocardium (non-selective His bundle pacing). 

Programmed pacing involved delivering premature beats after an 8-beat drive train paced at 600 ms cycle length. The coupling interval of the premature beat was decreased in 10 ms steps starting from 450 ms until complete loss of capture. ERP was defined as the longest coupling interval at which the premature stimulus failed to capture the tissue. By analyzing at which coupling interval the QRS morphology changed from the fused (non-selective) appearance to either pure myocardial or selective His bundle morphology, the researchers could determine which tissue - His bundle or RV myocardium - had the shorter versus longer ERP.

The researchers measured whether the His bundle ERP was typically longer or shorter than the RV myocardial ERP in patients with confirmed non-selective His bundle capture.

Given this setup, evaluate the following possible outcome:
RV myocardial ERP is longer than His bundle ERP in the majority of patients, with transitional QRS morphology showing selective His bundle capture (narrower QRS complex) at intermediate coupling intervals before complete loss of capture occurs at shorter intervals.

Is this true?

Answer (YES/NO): NO